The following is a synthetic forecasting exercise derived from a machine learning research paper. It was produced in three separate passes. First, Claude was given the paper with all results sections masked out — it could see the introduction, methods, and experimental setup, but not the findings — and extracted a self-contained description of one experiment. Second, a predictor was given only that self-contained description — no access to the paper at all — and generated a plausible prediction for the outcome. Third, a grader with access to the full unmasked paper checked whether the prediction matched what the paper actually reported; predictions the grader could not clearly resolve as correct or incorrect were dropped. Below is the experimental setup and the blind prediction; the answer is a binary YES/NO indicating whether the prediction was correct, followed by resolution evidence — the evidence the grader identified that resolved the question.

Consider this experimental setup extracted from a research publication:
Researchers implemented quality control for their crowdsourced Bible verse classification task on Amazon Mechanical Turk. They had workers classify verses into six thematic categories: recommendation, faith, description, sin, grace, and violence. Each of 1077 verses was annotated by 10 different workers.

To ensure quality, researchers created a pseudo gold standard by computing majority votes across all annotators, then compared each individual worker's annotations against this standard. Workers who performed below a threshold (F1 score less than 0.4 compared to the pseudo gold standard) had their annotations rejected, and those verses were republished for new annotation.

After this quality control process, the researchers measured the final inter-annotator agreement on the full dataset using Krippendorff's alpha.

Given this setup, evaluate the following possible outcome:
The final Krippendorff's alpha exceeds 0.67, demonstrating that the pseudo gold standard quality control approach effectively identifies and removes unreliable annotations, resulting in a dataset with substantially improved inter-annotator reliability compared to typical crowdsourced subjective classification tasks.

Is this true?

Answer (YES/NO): NO